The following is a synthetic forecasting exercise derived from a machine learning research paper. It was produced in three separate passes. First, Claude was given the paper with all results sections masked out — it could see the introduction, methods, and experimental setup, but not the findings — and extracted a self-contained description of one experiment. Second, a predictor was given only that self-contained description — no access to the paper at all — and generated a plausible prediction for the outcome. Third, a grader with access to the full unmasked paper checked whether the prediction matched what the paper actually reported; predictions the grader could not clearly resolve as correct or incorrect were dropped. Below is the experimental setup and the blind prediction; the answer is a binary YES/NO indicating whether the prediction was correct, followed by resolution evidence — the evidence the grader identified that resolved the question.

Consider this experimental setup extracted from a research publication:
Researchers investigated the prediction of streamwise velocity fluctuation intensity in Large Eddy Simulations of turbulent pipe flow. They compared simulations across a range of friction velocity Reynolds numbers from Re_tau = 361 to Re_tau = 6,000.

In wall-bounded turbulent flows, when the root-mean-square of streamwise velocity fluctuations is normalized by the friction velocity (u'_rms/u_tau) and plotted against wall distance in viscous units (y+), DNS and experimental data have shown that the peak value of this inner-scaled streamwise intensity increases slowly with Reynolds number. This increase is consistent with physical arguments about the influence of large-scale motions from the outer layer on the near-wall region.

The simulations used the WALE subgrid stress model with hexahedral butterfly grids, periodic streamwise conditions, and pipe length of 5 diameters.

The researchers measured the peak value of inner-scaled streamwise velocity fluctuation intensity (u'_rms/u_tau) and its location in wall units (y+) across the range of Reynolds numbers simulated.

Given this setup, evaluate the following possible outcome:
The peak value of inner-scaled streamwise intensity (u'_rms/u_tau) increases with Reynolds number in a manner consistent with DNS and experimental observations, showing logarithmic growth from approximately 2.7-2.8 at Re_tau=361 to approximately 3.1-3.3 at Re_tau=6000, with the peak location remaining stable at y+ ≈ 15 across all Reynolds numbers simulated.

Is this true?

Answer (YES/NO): NO